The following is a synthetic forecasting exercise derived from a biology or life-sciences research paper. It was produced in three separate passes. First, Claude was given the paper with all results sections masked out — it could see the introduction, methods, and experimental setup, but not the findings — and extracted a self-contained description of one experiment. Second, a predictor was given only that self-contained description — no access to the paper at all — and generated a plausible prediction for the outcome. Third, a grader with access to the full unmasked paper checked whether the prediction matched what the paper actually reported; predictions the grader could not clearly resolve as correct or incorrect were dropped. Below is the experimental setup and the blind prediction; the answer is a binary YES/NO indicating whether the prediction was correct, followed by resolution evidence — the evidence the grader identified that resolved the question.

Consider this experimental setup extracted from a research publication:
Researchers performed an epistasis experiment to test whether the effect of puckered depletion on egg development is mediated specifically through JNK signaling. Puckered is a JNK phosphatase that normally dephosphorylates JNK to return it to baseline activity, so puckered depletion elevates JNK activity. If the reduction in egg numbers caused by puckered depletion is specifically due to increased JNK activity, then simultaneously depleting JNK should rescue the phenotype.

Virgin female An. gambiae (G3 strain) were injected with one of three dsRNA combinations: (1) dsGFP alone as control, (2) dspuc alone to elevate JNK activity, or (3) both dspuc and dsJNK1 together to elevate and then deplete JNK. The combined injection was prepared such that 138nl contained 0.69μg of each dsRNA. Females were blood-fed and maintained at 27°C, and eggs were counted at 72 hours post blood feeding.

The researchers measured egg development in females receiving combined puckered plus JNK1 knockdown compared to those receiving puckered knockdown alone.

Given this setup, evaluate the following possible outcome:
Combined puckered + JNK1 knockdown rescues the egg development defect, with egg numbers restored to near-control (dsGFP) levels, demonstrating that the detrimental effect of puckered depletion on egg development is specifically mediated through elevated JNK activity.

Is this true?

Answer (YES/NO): YES